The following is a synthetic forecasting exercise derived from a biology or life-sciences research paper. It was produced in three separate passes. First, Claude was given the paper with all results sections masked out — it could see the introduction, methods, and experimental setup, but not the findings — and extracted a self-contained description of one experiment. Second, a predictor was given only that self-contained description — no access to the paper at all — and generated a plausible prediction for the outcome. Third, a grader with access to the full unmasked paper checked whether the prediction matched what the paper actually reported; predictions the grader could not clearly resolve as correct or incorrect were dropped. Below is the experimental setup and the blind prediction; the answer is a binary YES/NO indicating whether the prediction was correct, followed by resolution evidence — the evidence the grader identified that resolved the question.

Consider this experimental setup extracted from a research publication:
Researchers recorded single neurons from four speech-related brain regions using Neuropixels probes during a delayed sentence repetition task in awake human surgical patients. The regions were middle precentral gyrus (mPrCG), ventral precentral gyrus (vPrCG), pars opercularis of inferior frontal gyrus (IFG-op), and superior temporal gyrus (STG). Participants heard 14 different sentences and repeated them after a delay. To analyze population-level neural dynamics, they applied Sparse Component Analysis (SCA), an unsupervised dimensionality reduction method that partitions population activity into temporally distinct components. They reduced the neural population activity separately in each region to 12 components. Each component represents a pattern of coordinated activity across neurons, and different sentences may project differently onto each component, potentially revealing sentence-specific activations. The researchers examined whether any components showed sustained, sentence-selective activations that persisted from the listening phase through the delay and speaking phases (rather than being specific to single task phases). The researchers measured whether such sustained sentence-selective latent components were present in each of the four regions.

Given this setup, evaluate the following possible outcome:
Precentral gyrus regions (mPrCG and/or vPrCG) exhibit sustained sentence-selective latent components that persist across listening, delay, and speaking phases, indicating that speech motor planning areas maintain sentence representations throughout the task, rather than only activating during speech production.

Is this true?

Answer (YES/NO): YES